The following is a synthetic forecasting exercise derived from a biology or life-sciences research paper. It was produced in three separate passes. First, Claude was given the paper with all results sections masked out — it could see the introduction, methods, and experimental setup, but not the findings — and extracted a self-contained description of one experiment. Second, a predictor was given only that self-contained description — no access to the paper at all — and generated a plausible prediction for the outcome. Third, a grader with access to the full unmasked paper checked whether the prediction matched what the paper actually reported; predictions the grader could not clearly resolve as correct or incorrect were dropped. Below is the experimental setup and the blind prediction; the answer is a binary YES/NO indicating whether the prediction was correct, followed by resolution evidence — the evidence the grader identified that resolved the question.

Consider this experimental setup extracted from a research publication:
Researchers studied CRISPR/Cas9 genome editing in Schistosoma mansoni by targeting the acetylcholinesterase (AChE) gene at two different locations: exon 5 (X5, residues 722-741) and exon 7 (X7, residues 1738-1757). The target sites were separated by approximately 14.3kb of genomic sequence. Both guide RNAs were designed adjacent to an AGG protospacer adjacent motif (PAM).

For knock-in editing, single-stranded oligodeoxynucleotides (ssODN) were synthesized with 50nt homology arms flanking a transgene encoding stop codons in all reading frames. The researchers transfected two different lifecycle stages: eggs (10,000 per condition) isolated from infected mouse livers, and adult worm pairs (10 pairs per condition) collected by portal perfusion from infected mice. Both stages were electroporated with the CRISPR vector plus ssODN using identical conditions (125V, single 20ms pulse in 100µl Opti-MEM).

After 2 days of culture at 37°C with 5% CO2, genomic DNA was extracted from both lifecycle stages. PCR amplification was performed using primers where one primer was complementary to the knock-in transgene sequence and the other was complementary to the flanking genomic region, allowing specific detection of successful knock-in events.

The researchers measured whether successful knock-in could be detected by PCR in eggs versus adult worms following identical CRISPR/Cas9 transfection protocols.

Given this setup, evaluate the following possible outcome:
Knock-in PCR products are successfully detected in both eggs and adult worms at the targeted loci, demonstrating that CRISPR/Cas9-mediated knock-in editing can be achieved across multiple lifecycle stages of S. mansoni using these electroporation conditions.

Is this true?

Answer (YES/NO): YES